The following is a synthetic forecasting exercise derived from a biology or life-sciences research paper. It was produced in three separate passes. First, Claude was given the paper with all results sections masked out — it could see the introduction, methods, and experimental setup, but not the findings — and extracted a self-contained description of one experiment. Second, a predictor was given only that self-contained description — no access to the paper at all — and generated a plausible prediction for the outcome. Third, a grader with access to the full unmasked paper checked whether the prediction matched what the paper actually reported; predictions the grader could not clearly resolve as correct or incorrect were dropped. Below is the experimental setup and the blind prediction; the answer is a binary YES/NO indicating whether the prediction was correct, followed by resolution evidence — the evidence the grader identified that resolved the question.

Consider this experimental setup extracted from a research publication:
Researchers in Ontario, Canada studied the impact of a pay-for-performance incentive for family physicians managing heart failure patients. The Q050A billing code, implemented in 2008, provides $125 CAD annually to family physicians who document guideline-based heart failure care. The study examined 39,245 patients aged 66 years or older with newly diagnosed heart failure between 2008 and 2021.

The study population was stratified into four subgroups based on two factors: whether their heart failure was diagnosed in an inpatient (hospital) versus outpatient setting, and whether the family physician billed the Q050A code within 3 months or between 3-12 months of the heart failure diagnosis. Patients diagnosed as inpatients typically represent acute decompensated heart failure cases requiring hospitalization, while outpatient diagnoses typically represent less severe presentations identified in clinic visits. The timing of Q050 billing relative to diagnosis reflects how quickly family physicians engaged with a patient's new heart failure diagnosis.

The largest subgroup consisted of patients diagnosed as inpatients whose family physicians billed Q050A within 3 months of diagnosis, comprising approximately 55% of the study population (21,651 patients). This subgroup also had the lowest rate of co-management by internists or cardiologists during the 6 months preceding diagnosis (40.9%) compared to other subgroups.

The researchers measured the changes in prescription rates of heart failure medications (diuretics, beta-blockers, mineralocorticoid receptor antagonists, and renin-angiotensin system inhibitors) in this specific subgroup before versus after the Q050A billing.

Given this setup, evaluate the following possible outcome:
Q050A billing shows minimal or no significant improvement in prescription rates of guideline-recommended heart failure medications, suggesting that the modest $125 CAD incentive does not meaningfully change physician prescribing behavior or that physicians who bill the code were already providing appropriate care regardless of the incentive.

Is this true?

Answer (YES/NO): YES